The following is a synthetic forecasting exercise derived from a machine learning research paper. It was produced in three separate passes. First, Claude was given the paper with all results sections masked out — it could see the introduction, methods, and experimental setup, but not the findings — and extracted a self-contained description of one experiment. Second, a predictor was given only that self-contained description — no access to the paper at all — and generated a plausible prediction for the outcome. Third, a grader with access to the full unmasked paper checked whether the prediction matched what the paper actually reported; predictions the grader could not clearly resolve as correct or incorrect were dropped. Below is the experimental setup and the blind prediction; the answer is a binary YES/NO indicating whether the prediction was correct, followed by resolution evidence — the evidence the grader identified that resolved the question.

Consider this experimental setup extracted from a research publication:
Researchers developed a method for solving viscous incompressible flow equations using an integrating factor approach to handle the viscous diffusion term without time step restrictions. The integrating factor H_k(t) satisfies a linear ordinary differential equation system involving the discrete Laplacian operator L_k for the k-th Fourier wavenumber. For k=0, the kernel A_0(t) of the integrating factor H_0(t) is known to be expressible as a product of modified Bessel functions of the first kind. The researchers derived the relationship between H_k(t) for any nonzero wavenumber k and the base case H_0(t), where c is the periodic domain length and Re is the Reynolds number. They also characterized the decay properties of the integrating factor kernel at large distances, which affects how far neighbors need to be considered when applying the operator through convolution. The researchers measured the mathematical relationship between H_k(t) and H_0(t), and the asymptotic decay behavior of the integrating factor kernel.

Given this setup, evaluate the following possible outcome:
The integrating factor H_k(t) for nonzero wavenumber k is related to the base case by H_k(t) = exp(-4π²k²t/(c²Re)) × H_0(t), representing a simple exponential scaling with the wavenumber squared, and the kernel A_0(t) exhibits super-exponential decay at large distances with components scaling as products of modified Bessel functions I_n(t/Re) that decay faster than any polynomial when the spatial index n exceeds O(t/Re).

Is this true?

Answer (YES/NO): NO